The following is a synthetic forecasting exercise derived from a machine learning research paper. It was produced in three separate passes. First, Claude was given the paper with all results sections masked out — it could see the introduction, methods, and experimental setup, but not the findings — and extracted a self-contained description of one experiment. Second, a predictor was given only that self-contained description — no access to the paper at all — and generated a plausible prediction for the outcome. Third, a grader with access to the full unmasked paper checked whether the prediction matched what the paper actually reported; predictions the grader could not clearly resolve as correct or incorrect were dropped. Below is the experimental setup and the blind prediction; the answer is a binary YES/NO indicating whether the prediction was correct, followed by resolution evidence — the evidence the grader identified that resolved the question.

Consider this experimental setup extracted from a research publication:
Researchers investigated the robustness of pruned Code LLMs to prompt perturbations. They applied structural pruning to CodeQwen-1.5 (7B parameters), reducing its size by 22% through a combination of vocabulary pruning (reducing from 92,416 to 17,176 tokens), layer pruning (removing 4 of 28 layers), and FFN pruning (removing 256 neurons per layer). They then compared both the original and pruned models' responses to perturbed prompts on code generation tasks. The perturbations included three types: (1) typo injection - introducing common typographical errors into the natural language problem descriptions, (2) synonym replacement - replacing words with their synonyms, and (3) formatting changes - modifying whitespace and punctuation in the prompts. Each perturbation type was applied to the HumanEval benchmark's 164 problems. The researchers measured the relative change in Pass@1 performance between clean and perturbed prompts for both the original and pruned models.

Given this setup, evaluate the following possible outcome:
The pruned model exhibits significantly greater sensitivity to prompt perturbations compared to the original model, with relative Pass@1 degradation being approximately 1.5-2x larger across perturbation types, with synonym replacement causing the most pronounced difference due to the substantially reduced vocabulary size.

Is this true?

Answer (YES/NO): NO